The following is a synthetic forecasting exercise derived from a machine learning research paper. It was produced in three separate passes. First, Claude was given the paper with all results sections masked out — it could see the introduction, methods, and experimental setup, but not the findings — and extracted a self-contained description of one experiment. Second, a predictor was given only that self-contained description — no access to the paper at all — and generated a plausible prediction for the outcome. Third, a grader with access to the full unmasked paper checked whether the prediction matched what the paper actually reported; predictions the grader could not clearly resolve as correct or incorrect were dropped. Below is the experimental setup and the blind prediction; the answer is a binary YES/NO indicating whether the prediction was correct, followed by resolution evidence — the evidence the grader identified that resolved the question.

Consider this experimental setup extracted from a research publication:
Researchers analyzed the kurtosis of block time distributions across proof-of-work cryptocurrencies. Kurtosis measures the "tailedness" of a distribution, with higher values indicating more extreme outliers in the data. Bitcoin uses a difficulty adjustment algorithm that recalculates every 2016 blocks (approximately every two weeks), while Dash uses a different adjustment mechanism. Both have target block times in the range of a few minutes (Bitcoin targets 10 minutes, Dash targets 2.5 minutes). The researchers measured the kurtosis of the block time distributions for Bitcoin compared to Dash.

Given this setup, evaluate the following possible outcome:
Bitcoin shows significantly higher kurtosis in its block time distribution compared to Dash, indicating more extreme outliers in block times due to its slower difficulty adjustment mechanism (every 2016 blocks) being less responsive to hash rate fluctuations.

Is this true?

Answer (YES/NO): YES